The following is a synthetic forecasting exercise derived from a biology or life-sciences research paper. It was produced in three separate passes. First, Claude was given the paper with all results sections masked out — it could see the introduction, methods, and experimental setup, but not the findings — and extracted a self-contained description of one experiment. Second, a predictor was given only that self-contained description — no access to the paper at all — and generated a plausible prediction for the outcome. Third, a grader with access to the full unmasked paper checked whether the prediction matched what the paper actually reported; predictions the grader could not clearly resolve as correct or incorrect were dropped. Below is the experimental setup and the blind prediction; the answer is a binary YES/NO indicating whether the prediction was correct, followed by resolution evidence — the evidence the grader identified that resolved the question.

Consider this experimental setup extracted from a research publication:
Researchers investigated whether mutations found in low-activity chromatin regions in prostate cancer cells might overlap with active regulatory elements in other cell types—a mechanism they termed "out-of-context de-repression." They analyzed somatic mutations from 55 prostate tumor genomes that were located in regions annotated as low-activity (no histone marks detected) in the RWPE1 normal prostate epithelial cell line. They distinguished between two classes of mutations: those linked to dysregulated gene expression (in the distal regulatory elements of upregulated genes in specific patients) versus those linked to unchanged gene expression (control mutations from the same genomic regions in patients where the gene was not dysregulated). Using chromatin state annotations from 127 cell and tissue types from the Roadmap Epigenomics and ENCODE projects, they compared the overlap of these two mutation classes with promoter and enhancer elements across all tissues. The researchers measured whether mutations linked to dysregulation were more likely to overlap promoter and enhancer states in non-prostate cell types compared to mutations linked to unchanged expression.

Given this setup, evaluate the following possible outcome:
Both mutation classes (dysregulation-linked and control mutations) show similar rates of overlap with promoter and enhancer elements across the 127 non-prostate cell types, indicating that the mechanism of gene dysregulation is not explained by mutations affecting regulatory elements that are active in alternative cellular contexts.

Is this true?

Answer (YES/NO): NO